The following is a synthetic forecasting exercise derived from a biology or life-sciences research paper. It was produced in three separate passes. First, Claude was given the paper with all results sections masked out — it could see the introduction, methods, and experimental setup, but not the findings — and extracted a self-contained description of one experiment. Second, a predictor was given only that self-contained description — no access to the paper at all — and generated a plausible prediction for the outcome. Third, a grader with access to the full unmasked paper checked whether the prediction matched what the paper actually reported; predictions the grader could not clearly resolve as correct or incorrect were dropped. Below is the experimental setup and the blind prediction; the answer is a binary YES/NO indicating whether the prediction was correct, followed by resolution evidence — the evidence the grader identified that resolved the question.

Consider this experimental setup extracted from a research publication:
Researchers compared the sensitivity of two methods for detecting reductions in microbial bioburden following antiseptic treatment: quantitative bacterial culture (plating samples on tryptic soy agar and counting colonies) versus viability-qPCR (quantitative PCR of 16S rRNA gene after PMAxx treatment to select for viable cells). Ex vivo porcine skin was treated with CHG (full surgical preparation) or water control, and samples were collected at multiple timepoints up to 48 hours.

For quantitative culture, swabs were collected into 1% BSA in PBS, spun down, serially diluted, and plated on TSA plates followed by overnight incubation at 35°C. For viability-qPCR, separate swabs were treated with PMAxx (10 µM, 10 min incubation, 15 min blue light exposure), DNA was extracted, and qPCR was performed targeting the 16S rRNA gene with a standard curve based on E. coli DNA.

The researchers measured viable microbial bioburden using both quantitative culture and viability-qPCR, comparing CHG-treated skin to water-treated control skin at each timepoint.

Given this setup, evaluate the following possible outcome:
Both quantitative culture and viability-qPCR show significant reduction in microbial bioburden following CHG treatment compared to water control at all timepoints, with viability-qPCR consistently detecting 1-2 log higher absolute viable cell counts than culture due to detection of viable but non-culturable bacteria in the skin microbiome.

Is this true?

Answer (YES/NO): NO